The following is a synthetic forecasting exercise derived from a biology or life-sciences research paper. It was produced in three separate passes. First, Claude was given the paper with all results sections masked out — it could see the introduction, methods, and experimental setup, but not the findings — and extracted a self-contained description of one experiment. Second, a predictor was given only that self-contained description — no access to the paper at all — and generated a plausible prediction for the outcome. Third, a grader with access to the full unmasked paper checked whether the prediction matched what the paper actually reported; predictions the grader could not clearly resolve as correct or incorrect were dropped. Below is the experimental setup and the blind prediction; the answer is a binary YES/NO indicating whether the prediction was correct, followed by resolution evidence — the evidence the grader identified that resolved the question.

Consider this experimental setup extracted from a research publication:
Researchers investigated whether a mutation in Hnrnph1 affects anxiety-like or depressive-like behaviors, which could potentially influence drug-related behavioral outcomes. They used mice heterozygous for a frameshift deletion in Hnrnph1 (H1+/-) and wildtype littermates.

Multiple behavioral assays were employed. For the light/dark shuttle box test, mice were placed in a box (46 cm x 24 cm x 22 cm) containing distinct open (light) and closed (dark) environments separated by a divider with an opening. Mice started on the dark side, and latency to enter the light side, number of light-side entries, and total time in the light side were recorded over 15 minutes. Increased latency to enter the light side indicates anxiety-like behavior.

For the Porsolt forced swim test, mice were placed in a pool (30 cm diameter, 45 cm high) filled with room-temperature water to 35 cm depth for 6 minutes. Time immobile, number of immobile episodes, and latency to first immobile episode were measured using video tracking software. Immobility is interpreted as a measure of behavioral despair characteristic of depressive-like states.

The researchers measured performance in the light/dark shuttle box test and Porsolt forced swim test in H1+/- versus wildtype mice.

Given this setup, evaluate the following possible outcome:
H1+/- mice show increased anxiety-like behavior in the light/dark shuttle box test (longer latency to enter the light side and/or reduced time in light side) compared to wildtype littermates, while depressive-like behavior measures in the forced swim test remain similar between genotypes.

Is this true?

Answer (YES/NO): NO